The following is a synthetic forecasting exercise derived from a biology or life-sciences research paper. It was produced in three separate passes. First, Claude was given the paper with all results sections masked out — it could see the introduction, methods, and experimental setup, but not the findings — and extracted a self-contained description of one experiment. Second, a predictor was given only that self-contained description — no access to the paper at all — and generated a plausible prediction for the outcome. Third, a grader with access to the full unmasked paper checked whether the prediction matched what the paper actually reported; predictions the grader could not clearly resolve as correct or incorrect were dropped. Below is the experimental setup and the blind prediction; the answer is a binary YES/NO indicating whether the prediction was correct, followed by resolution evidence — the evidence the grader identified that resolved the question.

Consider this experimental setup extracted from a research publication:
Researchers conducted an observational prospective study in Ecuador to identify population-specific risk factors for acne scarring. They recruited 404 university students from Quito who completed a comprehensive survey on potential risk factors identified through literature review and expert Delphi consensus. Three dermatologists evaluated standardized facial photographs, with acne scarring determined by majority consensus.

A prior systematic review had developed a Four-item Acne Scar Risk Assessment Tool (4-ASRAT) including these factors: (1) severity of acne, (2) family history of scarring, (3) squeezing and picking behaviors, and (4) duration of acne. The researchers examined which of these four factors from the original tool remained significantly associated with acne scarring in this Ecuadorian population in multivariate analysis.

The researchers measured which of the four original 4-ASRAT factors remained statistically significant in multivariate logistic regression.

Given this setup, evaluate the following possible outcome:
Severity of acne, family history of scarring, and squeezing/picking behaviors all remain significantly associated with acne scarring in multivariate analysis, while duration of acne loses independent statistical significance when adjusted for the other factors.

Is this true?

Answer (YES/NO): NO